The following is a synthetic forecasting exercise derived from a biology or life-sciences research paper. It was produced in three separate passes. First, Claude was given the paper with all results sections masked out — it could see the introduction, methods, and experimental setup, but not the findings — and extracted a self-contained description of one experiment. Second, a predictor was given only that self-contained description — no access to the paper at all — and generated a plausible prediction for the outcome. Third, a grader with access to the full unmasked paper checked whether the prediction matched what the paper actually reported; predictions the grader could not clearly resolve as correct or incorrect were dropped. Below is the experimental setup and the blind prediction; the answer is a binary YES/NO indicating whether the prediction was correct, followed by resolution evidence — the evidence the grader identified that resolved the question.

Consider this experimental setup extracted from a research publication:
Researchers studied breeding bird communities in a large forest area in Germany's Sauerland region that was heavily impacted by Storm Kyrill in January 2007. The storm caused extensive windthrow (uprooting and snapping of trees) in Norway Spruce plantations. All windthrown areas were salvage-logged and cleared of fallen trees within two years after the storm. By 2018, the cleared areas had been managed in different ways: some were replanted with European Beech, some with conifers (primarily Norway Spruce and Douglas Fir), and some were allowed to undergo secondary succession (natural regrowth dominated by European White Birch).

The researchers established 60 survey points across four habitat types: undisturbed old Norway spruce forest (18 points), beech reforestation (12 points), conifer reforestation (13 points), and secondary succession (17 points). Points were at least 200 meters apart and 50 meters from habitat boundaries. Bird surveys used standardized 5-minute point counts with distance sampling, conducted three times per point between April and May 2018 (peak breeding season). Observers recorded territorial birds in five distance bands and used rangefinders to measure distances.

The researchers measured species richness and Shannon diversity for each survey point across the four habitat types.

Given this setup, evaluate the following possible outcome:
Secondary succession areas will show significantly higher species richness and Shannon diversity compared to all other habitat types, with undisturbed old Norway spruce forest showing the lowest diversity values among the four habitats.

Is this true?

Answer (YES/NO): NO